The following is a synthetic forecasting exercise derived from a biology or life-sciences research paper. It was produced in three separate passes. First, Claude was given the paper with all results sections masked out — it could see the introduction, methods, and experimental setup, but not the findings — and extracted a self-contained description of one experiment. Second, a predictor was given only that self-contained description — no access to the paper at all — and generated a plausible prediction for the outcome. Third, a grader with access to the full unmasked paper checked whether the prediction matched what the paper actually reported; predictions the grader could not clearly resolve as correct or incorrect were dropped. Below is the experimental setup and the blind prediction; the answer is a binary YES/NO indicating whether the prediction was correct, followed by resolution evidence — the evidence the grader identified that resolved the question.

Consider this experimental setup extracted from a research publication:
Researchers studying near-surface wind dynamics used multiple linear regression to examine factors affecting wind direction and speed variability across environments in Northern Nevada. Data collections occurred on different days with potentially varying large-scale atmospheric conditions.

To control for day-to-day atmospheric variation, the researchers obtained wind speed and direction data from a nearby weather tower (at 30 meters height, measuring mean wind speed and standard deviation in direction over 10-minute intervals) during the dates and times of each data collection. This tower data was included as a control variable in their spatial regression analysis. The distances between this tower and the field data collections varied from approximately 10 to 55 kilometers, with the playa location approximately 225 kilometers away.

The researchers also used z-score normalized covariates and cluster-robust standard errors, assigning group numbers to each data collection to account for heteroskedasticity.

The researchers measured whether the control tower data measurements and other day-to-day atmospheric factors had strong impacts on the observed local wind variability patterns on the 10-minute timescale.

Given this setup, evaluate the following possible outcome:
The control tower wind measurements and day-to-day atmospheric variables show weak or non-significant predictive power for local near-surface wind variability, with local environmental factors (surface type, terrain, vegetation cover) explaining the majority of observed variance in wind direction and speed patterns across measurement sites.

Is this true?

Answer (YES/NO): NO